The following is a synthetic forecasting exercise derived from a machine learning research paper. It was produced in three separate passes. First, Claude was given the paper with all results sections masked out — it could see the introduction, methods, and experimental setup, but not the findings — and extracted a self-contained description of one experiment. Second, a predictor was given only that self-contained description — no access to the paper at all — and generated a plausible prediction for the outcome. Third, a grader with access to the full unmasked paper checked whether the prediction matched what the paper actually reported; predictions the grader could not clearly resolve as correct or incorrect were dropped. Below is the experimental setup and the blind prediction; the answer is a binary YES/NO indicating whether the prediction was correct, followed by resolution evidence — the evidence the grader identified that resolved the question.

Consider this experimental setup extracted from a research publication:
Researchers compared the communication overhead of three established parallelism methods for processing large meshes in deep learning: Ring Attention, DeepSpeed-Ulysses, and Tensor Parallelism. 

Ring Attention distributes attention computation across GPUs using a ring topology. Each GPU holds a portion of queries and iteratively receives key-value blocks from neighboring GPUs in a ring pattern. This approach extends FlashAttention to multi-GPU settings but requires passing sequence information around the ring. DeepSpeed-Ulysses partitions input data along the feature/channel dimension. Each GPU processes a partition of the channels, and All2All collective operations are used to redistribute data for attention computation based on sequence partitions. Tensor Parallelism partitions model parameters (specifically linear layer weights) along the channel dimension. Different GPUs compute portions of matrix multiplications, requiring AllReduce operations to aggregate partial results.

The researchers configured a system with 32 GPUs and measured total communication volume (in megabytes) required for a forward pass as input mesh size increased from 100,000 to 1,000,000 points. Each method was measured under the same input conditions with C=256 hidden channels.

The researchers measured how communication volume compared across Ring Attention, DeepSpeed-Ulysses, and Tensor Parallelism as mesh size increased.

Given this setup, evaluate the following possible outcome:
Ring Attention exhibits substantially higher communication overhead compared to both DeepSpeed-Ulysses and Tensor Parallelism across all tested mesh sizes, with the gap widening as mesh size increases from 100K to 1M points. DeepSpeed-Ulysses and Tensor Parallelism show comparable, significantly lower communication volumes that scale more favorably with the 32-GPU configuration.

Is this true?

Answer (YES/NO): YES